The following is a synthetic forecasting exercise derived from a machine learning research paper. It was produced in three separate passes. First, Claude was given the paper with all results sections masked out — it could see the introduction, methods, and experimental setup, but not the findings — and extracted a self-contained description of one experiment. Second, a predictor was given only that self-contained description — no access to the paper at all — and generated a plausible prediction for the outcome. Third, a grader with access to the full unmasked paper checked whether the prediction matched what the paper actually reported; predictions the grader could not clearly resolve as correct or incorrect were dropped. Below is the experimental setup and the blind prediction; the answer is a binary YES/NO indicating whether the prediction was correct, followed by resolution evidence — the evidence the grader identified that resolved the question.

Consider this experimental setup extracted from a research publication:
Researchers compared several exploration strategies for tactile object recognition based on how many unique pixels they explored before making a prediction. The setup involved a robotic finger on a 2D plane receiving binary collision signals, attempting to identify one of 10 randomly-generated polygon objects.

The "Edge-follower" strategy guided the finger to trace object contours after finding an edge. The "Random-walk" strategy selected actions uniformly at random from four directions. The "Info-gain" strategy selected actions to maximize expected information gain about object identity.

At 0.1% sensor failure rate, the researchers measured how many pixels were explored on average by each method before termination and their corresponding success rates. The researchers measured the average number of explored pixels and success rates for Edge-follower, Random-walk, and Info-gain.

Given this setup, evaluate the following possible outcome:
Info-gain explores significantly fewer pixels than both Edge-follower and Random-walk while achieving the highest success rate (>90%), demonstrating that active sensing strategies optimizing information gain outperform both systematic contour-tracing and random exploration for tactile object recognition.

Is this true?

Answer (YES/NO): NO